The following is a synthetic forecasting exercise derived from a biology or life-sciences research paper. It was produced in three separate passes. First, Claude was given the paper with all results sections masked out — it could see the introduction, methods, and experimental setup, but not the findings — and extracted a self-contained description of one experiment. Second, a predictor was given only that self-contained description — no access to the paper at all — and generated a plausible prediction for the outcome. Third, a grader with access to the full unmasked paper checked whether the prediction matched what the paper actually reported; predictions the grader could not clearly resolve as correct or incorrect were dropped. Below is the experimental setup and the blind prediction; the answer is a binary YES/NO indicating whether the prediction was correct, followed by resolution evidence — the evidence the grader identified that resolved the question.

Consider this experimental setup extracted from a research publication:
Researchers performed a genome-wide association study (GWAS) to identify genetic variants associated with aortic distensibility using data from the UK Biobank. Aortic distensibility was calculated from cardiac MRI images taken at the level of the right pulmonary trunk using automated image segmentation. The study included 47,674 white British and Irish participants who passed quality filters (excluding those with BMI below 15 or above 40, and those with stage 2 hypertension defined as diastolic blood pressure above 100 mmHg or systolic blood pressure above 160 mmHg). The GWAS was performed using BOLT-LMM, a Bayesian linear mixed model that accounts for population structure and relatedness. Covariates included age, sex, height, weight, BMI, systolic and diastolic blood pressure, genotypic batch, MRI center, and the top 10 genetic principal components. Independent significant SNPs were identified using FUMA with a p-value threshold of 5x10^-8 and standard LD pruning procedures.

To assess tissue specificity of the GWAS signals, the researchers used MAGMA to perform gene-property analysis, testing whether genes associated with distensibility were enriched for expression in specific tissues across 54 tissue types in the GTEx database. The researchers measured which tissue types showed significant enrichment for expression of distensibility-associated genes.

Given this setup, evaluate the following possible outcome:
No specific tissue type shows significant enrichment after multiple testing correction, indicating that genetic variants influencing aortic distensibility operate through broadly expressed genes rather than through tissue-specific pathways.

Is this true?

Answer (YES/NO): NO